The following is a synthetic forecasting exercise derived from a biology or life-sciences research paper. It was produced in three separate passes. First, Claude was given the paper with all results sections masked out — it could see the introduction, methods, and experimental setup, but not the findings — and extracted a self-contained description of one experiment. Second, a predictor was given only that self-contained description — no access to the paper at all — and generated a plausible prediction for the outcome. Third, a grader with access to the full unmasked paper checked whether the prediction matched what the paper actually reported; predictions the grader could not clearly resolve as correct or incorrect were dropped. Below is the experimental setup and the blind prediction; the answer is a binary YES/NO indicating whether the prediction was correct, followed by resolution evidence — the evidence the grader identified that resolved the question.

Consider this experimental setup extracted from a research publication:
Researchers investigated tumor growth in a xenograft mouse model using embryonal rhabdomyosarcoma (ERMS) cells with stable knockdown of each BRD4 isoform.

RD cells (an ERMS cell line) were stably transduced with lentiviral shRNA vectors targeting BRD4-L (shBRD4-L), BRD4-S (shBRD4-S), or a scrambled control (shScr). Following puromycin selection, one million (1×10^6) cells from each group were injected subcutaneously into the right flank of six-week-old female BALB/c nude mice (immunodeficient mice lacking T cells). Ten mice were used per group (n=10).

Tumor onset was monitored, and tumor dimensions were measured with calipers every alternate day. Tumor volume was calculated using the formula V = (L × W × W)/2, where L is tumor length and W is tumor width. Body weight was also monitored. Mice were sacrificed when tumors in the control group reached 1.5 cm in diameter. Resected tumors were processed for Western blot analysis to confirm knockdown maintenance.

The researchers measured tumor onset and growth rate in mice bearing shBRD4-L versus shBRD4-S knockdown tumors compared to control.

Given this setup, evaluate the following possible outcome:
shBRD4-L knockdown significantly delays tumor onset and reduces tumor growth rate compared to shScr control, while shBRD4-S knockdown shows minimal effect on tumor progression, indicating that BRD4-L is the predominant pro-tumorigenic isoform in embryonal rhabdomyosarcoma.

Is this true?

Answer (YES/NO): YES